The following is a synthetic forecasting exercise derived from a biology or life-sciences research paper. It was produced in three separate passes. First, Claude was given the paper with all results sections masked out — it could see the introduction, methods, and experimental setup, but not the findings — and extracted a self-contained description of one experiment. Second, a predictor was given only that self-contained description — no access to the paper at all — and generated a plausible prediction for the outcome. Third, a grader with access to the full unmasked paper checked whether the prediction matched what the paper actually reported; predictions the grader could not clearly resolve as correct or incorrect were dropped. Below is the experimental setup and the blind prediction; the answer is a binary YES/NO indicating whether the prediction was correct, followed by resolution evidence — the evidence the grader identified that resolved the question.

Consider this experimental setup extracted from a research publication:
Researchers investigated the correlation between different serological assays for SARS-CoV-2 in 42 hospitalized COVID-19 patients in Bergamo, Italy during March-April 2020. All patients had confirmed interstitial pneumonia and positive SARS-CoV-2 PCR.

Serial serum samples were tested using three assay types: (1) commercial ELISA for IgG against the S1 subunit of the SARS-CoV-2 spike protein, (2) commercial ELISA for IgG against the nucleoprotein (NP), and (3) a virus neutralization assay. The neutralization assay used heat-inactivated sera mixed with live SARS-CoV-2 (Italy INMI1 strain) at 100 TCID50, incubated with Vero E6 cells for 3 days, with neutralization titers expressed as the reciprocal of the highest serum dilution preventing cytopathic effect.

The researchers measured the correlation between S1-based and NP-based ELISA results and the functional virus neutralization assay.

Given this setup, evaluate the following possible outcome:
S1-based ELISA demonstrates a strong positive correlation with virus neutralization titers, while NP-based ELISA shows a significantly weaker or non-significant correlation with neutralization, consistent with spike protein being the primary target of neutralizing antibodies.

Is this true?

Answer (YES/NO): NO